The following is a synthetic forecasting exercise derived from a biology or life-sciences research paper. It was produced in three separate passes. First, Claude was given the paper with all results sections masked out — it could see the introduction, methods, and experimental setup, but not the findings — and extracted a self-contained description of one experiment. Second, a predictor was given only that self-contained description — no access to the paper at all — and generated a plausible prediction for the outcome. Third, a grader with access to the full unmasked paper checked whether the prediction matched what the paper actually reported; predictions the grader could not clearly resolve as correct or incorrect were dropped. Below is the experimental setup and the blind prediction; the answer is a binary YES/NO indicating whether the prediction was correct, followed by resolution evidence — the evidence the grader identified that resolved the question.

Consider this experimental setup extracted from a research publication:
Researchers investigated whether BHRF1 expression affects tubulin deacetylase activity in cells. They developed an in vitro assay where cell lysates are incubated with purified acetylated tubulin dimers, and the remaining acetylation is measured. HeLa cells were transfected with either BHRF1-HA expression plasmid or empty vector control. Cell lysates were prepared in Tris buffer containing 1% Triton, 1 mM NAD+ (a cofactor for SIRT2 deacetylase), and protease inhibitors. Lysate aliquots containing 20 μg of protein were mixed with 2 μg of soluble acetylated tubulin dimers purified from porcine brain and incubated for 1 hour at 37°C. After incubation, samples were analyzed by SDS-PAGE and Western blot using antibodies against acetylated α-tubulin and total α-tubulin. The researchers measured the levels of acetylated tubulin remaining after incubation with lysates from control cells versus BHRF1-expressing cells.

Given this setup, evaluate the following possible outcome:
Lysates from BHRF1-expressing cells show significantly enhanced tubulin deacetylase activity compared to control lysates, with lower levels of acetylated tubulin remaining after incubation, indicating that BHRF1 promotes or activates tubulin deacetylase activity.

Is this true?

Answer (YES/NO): NO